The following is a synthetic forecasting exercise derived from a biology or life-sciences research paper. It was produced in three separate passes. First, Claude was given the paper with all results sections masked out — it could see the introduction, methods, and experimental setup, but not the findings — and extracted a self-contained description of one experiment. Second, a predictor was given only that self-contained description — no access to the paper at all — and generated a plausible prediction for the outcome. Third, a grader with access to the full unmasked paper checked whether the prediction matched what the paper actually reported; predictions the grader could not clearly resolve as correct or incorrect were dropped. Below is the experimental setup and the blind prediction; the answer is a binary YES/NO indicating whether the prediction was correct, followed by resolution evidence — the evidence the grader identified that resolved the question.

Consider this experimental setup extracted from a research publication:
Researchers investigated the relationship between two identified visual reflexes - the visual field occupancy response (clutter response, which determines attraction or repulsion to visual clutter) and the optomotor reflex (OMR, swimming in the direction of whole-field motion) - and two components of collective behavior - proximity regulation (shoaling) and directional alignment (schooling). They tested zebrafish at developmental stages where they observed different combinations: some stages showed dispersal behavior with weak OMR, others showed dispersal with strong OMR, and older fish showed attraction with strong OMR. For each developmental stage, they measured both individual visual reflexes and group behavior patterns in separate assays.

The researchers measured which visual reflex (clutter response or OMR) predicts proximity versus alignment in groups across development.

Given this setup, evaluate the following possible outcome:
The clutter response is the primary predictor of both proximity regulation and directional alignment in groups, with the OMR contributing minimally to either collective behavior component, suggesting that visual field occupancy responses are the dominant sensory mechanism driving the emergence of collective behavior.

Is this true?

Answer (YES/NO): NO